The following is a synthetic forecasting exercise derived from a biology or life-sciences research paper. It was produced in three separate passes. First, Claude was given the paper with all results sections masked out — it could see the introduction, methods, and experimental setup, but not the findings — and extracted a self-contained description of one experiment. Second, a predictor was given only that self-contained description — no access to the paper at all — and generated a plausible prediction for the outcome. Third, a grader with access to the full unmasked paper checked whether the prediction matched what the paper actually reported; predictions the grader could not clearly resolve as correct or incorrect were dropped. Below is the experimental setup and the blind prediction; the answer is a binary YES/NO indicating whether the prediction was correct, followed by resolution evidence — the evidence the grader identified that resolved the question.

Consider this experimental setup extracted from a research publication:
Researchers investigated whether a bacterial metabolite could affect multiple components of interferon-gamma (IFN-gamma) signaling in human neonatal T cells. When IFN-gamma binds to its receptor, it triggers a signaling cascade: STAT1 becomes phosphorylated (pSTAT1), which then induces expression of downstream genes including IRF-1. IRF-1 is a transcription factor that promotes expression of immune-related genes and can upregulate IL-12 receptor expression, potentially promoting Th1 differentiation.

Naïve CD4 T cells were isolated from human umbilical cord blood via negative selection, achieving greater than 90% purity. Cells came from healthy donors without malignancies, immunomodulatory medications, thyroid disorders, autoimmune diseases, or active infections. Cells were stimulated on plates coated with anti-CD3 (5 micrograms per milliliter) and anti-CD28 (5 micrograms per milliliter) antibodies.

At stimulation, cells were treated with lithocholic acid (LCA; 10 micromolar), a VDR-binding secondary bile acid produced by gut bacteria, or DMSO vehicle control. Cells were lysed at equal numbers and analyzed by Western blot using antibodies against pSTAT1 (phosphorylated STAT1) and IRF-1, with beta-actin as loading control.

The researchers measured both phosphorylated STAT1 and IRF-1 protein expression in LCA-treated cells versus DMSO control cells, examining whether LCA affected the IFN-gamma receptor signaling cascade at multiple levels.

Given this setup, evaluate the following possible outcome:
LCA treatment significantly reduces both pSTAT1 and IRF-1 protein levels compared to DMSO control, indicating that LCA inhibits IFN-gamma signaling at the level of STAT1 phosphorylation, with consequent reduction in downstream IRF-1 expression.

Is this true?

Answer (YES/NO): YES